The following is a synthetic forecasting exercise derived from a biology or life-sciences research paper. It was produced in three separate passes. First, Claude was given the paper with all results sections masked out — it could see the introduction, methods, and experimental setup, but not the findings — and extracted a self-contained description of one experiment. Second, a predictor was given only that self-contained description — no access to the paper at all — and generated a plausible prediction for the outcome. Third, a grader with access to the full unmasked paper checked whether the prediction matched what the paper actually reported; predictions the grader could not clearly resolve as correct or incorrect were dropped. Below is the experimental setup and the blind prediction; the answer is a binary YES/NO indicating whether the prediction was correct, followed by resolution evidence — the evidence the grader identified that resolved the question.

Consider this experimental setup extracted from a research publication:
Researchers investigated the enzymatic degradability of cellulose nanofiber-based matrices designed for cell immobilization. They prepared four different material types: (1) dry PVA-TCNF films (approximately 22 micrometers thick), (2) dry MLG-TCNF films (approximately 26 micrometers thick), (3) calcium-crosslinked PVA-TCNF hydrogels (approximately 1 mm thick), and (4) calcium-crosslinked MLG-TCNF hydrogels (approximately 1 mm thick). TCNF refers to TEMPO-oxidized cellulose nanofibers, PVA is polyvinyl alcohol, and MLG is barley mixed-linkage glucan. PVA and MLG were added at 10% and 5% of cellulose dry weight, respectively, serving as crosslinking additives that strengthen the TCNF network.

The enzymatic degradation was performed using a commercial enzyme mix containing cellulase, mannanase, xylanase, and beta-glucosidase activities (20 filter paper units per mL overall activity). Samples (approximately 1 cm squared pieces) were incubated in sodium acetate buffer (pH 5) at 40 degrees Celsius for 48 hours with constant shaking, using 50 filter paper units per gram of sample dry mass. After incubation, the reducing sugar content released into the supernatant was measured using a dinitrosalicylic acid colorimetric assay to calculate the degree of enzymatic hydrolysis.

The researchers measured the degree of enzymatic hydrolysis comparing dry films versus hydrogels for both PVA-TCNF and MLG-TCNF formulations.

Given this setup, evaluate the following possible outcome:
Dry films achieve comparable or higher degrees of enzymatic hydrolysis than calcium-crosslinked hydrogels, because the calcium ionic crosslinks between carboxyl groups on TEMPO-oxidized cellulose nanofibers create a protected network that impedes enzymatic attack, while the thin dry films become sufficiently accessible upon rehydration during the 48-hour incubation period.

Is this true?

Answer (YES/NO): YES